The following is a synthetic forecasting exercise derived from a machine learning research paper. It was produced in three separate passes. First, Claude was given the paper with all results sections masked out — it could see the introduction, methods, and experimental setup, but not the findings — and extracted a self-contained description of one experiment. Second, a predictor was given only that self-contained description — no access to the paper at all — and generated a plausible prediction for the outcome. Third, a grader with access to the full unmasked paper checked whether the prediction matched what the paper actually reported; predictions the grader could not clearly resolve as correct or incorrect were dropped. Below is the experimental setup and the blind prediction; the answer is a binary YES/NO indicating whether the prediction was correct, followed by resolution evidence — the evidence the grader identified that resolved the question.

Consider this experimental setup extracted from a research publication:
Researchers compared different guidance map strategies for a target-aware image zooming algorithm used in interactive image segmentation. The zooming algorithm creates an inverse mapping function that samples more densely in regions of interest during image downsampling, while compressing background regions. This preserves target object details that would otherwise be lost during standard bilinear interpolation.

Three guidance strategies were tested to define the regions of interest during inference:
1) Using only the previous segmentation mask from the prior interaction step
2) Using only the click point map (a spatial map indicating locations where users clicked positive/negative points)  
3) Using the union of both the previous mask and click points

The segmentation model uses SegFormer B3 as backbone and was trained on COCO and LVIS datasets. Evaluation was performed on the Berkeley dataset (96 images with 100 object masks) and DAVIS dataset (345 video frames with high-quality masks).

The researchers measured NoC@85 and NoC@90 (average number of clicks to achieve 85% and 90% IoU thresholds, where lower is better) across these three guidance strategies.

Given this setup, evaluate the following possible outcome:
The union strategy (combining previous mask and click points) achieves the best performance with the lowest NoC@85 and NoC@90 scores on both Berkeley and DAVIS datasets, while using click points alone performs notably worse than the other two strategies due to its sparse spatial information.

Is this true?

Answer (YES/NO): NO